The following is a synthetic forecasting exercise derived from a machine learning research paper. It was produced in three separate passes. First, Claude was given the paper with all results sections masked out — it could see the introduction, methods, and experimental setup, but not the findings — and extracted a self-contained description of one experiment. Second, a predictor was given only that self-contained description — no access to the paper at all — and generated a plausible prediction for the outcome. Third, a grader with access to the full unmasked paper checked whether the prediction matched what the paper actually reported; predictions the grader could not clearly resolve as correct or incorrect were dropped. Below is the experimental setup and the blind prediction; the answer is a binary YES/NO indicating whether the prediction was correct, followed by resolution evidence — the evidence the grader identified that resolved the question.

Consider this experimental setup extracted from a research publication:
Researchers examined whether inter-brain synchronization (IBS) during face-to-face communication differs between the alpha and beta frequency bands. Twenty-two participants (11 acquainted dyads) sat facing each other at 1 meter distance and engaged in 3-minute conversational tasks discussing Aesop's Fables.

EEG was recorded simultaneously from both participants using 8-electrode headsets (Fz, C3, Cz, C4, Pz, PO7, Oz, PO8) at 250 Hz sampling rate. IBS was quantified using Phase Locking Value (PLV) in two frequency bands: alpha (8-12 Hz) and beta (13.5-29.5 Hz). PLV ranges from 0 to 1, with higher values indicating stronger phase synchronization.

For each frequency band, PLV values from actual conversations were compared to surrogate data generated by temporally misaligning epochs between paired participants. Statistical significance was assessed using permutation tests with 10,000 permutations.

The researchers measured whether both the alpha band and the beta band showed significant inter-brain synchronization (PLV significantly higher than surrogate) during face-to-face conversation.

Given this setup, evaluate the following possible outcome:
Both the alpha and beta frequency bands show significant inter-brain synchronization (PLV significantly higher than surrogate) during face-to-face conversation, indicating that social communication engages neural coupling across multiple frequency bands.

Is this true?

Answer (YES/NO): YES